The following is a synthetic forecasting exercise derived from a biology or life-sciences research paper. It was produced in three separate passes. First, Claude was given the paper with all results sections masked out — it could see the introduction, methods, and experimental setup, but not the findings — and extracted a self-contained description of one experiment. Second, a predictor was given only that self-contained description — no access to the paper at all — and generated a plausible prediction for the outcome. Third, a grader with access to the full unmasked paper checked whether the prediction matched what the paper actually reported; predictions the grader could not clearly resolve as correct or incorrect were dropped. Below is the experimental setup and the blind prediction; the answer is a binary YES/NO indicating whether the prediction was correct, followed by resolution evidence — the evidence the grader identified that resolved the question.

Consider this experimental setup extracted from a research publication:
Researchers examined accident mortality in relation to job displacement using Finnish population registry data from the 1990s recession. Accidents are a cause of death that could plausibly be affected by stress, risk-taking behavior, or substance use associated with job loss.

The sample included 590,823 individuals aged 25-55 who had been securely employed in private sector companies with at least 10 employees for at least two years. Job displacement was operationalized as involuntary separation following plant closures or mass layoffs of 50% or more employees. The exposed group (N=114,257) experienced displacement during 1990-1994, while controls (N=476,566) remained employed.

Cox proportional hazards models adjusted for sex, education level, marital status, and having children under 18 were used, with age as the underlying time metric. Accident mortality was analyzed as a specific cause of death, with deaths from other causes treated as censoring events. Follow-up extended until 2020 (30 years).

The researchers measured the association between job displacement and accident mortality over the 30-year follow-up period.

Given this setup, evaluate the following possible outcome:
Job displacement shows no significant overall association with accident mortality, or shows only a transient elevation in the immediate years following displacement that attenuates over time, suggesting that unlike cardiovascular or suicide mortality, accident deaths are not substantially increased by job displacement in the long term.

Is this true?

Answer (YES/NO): NO